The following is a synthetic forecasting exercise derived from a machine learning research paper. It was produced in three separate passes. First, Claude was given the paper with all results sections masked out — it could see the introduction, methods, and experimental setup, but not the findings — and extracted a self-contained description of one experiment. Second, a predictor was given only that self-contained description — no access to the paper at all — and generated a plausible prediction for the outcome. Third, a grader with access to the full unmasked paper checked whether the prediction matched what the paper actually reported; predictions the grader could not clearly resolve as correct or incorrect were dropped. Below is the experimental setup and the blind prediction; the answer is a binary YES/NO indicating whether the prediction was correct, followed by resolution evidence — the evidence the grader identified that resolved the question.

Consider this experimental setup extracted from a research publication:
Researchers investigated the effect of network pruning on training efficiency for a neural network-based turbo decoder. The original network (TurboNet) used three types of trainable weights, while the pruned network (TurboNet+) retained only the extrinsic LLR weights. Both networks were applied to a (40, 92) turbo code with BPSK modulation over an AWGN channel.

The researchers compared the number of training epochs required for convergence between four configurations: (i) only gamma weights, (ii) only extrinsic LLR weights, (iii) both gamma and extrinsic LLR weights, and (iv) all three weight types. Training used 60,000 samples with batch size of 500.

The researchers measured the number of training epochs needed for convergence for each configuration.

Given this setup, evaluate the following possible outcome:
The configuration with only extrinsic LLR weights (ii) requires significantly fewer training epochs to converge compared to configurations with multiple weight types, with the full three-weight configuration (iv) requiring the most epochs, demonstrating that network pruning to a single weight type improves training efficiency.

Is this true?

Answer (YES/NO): YES